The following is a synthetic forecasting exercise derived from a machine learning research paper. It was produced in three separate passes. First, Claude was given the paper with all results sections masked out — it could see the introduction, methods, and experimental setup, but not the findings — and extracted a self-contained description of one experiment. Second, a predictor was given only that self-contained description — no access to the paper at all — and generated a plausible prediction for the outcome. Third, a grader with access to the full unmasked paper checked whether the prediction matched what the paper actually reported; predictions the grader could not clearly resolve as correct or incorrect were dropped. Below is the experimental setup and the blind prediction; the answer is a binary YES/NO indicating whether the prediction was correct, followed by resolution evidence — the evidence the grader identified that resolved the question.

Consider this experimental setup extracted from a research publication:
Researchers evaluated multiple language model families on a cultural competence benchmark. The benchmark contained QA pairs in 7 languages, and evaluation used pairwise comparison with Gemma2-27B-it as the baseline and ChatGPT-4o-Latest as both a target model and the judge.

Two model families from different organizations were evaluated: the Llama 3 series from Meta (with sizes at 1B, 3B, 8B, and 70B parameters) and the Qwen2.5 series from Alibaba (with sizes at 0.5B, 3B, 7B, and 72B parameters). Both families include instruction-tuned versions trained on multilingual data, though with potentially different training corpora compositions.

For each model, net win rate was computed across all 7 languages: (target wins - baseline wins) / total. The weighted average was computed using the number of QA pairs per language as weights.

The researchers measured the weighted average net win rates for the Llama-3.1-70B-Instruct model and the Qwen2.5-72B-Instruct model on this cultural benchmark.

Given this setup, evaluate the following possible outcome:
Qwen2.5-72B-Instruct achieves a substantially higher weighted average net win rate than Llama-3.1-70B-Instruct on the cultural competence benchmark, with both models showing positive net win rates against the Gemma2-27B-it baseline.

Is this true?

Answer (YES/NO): NO